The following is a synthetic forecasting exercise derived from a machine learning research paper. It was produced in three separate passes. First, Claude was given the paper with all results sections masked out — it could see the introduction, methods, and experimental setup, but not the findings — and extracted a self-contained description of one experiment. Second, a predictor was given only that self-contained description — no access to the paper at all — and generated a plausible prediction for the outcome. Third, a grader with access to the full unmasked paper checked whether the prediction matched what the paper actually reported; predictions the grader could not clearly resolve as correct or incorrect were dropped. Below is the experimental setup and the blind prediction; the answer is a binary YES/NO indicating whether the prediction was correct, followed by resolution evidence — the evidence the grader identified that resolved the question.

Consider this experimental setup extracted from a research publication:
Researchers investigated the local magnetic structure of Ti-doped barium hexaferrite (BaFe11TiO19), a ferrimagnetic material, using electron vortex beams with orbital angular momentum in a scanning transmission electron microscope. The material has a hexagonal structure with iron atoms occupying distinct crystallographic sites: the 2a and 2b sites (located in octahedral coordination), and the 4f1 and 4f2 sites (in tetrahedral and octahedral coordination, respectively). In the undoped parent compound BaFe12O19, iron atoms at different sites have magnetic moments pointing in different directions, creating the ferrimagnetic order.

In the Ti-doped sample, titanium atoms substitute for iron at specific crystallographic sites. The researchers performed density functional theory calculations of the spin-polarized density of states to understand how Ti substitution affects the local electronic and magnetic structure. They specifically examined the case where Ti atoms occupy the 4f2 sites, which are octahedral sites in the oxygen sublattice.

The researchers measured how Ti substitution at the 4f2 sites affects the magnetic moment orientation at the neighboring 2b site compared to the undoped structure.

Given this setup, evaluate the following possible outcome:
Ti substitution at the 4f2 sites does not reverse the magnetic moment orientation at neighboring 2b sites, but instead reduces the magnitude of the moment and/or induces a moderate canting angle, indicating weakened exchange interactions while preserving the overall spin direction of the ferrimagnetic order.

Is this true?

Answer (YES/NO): NO